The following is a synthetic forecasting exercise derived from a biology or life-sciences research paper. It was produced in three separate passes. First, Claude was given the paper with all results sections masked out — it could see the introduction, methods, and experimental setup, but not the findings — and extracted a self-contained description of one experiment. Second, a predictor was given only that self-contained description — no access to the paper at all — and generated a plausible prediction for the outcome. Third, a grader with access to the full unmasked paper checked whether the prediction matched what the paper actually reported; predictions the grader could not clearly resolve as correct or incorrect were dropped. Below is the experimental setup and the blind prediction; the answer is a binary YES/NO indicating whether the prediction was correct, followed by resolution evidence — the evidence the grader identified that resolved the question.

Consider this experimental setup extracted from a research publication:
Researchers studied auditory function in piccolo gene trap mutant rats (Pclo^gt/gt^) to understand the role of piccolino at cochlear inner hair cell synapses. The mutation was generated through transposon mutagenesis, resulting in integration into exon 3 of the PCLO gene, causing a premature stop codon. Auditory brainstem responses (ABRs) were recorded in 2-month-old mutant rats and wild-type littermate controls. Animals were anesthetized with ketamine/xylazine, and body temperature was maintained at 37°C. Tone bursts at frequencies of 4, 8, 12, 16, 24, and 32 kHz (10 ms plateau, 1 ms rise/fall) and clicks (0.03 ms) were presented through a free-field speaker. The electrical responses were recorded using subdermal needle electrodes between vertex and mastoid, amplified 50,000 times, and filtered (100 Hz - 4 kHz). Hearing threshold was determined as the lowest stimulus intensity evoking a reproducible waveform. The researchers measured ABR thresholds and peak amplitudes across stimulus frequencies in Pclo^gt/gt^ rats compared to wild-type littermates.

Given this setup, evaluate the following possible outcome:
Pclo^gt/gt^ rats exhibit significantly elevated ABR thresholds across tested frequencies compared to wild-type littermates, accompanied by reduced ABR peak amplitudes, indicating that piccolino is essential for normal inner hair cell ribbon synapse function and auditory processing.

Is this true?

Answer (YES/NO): NO